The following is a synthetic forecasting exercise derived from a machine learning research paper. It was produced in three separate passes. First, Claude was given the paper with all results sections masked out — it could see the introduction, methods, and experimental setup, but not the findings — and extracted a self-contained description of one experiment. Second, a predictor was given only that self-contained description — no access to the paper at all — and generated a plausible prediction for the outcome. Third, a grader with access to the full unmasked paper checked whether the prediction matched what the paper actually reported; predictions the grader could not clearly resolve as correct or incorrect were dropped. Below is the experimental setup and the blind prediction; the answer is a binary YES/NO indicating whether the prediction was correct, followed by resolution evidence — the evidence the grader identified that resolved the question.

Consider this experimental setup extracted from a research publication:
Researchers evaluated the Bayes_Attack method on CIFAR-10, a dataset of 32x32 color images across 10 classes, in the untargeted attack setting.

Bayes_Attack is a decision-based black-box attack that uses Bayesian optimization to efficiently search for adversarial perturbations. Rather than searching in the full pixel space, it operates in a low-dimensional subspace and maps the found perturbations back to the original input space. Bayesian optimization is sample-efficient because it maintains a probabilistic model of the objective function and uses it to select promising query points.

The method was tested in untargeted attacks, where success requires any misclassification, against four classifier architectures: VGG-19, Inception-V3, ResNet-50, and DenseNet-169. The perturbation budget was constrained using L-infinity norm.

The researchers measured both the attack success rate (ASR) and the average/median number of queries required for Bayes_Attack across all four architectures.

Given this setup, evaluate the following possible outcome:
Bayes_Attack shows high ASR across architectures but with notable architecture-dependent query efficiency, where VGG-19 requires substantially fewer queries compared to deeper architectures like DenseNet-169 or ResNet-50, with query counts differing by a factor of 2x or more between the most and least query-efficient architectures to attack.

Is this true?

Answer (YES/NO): NO